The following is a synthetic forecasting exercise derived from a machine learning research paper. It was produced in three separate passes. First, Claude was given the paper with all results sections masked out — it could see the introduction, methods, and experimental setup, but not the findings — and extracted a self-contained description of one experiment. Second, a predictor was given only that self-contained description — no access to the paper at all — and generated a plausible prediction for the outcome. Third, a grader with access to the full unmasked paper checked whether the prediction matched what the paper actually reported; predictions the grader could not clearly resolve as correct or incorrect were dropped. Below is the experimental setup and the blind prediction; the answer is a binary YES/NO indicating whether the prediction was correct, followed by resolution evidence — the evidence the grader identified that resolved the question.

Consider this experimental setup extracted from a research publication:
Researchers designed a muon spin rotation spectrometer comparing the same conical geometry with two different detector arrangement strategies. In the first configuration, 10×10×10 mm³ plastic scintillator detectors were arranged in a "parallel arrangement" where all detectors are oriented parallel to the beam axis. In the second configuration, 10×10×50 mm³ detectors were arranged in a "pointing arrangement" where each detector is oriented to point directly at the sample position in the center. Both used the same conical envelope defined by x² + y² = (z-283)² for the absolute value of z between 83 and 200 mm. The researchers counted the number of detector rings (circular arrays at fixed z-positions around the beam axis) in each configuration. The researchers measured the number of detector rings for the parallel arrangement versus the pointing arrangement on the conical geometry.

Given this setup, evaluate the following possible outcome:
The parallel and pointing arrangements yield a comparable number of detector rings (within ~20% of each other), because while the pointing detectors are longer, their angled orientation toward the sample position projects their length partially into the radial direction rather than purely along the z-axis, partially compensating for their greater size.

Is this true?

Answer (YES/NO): NO